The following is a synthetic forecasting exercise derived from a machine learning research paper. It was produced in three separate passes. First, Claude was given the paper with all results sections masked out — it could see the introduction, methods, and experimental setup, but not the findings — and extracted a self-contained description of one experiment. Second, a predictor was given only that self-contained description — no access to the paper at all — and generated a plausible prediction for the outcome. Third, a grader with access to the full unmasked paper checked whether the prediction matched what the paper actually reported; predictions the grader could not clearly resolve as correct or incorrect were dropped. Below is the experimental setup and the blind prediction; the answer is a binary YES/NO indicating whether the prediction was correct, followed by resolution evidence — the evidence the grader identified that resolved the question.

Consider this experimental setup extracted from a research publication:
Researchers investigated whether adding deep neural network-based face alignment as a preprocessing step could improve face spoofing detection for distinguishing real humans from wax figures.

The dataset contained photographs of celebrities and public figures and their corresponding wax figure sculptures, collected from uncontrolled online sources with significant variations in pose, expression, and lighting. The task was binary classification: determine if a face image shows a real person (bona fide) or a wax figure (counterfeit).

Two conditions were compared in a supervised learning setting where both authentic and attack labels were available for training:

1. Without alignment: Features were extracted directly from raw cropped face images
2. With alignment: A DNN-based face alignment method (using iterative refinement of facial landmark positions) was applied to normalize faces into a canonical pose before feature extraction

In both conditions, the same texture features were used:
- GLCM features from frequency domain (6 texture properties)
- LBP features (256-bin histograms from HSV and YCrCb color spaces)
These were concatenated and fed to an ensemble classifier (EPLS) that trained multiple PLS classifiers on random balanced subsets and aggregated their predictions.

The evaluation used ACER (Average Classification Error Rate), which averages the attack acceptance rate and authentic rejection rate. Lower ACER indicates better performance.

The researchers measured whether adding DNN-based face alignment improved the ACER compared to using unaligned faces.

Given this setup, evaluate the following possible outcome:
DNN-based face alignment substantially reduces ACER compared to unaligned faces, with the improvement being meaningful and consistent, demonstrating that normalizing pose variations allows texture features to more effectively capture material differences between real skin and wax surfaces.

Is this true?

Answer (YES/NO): NO